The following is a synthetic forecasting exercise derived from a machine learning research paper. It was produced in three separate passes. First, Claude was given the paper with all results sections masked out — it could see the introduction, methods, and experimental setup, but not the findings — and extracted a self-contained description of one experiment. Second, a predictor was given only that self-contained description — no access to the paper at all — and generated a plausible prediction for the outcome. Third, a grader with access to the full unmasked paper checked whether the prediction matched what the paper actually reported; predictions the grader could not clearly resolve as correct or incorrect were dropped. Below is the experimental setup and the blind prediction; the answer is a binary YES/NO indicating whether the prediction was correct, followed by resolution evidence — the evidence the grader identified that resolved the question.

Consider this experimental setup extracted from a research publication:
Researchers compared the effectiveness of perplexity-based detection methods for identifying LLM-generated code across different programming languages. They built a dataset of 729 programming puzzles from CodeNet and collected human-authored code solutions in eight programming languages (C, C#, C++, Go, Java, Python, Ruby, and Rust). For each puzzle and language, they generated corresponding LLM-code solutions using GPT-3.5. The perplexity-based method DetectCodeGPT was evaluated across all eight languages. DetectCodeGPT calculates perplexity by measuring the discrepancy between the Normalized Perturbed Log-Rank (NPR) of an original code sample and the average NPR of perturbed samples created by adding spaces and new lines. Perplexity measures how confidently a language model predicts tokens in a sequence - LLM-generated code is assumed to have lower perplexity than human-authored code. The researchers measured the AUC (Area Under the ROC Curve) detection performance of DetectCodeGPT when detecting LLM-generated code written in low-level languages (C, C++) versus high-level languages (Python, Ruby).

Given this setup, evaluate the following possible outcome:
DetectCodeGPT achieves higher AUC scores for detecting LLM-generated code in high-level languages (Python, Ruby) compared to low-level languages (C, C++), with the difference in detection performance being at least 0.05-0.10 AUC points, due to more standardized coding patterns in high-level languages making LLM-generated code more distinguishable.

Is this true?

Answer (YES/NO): NO